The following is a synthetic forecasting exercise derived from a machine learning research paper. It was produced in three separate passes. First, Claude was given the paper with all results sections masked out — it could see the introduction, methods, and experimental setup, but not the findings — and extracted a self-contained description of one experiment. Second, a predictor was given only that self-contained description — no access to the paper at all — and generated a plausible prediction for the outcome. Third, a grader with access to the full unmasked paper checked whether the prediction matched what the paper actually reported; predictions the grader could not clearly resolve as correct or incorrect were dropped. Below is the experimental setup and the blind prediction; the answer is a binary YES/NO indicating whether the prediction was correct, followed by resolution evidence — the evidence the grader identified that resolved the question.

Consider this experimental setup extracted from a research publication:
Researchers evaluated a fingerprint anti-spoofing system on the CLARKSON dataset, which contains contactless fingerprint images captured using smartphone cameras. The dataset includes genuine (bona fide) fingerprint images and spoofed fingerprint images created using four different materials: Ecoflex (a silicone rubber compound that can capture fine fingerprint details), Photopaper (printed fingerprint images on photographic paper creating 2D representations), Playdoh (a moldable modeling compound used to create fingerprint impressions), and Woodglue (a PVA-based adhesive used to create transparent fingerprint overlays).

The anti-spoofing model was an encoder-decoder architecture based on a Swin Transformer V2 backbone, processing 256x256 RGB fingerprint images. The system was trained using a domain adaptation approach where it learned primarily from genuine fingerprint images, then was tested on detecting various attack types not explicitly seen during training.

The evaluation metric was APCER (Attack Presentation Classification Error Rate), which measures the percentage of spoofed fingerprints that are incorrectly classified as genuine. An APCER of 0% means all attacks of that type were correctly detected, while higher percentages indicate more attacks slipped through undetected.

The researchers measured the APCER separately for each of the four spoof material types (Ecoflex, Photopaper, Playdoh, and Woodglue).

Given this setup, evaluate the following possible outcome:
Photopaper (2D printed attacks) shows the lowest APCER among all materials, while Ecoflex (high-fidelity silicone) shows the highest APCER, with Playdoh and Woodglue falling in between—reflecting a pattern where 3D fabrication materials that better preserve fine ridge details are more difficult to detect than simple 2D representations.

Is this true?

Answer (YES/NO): NO